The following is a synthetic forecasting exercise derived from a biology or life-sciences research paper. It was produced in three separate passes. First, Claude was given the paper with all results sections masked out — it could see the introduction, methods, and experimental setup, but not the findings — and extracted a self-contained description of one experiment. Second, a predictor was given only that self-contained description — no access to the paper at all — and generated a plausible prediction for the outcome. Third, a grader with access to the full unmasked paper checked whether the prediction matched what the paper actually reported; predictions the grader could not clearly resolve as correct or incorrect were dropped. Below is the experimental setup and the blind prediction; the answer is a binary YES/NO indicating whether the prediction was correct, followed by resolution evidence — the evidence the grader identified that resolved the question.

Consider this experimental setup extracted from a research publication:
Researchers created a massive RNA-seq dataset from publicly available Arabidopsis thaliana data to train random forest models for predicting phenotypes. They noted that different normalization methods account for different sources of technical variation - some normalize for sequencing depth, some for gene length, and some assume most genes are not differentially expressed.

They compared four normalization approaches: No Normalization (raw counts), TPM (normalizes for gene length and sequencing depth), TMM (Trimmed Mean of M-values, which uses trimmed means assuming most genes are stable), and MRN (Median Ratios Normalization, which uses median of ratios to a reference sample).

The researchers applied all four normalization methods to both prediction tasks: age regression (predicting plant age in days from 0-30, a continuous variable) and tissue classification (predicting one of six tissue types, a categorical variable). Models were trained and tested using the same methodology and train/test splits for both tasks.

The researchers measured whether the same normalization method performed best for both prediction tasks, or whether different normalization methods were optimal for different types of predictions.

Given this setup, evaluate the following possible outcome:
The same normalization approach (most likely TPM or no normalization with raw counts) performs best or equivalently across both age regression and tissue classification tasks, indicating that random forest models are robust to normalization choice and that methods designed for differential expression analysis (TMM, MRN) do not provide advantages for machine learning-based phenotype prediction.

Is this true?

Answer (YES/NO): NO